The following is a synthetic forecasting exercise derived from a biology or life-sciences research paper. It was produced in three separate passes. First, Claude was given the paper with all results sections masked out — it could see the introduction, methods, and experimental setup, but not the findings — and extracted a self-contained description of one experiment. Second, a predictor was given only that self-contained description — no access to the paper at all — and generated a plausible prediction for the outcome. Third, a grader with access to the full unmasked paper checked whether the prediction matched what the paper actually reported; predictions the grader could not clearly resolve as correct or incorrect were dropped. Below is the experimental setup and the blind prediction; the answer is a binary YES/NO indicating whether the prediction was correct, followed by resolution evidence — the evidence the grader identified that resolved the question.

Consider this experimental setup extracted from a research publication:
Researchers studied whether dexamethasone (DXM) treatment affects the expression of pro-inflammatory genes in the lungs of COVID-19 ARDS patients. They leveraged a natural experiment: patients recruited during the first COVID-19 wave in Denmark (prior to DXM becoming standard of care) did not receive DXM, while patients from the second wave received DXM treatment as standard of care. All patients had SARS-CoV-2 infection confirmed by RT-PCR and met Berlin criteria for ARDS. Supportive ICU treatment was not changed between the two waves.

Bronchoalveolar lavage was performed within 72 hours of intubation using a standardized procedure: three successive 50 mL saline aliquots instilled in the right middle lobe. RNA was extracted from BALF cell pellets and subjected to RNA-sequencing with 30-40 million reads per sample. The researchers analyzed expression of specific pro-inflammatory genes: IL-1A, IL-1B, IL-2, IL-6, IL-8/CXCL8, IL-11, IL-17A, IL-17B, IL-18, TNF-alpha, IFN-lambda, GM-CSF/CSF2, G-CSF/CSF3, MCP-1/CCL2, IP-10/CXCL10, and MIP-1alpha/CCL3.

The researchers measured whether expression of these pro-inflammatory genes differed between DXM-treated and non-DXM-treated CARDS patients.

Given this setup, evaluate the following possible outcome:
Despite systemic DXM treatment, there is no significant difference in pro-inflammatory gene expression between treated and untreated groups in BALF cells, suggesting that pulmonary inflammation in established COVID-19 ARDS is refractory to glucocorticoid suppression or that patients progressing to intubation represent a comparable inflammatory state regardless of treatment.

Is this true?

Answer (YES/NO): YES